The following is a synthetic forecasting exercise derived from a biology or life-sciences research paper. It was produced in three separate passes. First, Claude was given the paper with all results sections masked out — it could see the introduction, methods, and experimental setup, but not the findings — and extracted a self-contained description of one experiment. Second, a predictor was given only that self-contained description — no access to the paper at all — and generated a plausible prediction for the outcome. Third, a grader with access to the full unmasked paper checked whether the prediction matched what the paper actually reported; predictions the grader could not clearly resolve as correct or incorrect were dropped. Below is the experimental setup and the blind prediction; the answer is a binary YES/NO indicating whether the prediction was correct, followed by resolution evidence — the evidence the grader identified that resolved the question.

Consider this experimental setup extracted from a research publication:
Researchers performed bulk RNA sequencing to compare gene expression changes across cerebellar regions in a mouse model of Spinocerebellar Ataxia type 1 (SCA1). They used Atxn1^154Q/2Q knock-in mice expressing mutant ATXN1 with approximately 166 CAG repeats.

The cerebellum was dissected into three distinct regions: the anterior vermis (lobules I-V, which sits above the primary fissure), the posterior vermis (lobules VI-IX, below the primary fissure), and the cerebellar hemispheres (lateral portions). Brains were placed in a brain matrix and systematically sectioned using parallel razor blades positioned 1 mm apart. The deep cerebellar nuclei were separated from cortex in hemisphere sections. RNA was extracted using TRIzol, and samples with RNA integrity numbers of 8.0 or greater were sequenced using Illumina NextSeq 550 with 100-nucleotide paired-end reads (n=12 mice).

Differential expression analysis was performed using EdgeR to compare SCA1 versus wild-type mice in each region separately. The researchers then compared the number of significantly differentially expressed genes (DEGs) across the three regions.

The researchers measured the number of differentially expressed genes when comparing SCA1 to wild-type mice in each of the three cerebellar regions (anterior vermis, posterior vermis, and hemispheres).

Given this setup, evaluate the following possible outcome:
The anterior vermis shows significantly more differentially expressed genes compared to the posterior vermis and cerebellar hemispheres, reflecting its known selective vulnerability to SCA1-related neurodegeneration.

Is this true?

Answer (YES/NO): NO